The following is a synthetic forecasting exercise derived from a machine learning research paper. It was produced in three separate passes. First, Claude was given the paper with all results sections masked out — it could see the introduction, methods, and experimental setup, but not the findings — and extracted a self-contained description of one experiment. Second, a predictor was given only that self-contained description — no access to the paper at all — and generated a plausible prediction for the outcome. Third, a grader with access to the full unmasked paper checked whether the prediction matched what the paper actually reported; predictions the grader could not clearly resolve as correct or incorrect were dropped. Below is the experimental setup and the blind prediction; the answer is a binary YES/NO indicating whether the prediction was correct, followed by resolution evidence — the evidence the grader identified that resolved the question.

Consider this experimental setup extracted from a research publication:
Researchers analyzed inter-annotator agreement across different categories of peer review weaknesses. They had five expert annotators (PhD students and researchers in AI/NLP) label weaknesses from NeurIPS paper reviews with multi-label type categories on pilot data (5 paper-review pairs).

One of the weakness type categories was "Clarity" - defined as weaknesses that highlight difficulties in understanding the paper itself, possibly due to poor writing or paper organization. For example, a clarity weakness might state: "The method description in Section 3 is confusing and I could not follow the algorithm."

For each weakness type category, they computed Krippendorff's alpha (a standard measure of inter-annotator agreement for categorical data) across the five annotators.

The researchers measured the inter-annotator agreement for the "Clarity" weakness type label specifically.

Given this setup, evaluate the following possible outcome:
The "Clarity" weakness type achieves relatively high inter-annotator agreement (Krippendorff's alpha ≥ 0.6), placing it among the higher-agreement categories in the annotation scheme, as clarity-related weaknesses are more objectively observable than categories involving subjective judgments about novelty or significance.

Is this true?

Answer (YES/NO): NO